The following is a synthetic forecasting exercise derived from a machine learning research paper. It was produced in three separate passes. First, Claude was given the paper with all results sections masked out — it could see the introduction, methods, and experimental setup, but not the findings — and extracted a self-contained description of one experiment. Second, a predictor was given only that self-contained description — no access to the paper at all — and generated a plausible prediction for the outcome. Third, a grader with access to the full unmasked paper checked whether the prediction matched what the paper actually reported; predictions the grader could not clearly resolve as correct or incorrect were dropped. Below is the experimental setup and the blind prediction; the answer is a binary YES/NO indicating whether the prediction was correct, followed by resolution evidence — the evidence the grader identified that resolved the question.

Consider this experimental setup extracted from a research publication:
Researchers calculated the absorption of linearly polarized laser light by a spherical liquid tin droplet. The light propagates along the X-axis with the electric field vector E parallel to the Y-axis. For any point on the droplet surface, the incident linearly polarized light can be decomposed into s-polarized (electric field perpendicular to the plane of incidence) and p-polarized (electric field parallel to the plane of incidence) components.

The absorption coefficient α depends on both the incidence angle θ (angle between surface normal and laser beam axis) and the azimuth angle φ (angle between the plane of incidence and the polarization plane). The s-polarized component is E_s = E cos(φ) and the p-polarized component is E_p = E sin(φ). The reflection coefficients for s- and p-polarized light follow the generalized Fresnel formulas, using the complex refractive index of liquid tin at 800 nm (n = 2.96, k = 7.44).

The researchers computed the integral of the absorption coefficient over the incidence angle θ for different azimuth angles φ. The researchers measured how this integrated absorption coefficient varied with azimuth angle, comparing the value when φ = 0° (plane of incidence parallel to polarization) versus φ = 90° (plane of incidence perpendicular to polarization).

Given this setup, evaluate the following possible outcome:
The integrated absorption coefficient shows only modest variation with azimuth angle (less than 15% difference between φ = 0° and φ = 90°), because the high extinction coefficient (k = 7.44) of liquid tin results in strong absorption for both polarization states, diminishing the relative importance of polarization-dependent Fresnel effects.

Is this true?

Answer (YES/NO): NO